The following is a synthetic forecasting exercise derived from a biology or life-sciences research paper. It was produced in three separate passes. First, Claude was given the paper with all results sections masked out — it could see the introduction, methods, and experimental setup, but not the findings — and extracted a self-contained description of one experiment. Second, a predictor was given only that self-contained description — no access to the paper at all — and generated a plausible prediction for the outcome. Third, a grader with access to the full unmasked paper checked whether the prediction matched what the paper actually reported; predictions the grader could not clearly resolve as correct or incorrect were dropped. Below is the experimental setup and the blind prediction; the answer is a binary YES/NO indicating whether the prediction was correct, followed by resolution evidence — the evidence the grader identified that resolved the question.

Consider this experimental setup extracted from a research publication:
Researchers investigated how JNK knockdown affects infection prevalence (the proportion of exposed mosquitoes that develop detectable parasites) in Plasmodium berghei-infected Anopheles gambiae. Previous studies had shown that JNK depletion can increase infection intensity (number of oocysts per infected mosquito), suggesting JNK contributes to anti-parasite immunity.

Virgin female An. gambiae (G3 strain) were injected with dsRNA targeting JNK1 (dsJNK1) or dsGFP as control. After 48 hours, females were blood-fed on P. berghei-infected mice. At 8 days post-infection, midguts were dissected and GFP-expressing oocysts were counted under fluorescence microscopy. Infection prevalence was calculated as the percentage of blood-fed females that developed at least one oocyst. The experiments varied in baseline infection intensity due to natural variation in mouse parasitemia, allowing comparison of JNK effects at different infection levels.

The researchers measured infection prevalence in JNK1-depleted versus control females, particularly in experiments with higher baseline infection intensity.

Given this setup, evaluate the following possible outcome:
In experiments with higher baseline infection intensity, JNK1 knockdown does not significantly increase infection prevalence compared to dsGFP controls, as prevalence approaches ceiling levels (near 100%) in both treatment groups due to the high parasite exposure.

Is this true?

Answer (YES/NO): NO